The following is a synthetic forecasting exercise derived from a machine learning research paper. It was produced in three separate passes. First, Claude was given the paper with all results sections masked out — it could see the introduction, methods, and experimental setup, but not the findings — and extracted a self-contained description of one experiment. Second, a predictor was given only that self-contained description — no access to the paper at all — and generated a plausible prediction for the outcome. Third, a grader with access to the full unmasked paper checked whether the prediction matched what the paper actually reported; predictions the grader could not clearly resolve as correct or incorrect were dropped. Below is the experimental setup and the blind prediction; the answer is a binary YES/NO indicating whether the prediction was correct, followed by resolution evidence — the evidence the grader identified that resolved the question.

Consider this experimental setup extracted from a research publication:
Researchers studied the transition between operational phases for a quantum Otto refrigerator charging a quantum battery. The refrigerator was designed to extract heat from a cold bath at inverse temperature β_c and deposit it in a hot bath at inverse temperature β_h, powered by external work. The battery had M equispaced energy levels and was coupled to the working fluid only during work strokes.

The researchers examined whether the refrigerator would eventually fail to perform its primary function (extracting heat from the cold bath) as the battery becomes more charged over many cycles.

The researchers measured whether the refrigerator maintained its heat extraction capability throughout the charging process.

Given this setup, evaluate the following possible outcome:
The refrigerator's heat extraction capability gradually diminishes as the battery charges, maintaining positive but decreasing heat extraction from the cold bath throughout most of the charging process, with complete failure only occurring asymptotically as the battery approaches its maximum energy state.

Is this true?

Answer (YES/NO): NO